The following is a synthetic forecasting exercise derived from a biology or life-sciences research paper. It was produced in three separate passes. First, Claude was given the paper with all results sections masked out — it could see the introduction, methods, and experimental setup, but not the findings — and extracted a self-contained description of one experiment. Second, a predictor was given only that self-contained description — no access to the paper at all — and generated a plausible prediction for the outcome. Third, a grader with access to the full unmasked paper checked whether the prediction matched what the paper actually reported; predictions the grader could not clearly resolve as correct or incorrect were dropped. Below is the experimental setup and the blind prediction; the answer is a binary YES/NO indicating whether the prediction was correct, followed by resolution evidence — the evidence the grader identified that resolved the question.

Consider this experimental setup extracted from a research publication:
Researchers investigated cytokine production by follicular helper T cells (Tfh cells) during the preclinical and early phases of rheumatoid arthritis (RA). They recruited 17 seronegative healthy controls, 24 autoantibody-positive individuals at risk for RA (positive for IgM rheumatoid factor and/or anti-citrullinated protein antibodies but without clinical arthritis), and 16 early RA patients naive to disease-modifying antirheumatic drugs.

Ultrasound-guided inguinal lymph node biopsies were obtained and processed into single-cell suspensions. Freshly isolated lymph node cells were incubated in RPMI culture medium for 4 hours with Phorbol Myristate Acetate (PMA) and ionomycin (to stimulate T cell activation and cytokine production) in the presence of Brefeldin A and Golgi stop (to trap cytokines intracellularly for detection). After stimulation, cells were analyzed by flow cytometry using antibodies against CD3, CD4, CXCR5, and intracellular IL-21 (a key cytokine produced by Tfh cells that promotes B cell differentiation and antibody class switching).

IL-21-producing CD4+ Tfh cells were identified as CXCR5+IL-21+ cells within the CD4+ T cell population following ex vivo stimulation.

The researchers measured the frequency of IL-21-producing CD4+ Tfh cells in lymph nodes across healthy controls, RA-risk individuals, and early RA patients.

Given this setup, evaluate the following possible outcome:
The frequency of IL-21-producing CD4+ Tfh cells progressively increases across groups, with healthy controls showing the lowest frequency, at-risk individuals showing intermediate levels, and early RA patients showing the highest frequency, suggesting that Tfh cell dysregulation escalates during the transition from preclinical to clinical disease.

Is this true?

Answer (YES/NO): NO